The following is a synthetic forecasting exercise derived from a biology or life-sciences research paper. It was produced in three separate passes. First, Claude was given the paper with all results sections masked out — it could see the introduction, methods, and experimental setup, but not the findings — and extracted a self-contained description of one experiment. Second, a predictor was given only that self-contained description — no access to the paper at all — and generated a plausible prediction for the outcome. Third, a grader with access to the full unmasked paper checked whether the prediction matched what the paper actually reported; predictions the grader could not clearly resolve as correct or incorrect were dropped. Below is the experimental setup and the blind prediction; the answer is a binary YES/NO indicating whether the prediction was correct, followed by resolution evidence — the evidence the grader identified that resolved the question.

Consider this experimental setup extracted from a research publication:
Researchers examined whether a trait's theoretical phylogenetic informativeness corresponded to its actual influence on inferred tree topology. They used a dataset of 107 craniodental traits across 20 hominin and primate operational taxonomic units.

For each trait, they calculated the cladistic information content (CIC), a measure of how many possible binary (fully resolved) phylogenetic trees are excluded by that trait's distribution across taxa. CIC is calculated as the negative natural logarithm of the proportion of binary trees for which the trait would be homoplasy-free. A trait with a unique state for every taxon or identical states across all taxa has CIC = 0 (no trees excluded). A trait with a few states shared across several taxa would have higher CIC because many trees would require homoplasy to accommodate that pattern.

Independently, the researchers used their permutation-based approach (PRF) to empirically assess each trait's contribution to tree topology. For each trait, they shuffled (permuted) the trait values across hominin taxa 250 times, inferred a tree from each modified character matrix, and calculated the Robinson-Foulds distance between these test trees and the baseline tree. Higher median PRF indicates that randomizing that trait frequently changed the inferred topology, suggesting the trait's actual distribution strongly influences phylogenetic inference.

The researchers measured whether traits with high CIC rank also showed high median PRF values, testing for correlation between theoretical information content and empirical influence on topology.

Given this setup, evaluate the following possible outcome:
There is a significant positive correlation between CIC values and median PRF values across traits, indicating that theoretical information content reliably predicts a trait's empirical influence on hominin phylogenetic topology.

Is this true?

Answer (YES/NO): NO